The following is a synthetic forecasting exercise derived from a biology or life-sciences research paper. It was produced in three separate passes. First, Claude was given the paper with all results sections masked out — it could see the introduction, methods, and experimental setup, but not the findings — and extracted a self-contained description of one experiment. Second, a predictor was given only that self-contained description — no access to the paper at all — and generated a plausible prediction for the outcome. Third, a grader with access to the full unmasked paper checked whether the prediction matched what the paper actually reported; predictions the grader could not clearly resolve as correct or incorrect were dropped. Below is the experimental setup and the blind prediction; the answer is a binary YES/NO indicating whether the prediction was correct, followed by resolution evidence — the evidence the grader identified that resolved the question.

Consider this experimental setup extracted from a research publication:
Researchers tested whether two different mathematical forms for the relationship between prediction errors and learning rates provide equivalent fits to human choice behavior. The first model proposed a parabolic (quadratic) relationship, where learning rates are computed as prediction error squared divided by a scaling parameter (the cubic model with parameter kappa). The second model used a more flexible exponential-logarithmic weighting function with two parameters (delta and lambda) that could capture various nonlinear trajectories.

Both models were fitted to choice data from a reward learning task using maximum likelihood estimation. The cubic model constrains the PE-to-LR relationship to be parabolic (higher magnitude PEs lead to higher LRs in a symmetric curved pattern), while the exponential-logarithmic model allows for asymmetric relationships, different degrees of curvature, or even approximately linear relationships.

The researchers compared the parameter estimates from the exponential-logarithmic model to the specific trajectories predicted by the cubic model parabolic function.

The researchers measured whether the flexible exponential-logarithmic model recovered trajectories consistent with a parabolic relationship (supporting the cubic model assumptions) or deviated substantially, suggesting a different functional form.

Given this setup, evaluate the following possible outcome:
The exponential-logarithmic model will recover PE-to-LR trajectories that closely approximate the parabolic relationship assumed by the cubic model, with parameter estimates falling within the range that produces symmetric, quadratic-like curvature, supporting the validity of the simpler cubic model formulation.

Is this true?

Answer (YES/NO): NO